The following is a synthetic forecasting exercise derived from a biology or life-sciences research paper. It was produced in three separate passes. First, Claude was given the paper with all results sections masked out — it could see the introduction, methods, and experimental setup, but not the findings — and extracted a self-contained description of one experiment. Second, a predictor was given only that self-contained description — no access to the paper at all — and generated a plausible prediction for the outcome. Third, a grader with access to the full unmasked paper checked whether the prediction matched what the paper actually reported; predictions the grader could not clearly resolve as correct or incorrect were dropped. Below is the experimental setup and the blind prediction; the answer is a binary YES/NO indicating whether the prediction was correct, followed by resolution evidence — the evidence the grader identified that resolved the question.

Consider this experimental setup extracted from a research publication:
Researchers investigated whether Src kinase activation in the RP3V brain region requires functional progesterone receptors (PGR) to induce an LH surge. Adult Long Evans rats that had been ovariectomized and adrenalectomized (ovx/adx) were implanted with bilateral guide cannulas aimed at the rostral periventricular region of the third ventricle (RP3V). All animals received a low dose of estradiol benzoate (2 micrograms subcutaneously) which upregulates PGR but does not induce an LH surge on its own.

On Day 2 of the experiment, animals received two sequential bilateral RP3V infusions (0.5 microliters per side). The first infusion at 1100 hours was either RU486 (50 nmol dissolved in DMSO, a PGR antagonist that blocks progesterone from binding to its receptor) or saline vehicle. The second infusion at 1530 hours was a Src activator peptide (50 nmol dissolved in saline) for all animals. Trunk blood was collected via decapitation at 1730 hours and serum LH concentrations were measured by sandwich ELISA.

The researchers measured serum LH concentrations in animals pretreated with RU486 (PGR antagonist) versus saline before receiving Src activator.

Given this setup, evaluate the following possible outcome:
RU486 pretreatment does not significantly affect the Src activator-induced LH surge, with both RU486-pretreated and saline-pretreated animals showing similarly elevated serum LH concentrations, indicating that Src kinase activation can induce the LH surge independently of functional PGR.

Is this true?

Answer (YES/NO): NO